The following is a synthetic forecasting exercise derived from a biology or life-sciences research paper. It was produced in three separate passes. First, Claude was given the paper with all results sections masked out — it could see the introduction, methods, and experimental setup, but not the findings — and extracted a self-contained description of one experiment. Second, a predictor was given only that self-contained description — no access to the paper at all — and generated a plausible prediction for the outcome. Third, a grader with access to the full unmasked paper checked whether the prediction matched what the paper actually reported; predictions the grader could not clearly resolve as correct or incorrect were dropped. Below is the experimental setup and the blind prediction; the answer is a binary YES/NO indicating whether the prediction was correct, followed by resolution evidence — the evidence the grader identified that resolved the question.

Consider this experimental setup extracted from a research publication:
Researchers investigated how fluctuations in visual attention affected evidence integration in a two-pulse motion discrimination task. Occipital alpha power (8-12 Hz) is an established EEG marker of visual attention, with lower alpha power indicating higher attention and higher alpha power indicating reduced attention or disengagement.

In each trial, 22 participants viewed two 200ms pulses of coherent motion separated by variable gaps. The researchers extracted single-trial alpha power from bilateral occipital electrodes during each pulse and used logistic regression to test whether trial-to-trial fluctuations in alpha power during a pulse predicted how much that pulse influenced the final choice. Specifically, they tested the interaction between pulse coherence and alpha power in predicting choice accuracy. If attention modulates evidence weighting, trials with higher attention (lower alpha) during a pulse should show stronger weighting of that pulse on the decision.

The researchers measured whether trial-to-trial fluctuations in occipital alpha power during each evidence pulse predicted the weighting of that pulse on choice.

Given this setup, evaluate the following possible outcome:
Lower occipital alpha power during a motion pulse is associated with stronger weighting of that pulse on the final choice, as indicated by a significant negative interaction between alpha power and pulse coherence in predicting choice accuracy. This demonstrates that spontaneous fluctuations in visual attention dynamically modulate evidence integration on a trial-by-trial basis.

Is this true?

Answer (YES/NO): NO